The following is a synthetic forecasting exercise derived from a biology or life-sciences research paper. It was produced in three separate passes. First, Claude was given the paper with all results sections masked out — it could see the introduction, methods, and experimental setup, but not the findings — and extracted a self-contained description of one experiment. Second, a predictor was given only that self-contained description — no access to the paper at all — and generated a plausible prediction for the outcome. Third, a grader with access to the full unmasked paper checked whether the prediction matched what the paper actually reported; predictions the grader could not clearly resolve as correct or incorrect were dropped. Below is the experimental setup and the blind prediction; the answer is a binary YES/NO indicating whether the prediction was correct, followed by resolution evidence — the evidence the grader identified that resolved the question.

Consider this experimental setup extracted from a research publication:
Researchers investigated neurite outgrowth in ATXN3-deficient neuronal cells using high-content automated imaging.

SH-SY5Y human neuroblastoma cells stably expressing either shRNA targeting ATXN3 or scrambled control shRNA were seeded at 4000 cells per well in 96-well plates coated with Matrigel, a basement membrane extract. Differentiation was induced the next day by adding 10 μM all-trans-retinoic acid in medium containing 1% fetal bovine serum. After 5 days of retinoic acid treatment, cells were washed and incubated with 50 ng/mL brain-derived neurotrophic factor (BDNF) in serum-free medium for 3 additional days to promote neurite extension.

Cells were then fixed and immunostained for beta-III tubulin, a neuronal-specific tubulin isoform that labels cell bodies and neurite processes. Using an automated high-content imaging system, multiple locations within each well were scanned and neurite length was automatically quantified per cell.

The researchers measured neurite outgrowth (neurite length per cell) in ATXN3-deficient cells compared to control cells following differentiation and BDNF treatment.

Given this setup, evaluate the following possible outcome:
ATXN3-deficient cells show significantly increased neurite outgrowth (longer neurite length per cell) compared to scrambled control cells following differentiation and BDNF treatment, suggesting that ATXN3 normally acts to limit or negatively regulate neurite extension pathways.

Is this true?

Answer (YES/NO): NO